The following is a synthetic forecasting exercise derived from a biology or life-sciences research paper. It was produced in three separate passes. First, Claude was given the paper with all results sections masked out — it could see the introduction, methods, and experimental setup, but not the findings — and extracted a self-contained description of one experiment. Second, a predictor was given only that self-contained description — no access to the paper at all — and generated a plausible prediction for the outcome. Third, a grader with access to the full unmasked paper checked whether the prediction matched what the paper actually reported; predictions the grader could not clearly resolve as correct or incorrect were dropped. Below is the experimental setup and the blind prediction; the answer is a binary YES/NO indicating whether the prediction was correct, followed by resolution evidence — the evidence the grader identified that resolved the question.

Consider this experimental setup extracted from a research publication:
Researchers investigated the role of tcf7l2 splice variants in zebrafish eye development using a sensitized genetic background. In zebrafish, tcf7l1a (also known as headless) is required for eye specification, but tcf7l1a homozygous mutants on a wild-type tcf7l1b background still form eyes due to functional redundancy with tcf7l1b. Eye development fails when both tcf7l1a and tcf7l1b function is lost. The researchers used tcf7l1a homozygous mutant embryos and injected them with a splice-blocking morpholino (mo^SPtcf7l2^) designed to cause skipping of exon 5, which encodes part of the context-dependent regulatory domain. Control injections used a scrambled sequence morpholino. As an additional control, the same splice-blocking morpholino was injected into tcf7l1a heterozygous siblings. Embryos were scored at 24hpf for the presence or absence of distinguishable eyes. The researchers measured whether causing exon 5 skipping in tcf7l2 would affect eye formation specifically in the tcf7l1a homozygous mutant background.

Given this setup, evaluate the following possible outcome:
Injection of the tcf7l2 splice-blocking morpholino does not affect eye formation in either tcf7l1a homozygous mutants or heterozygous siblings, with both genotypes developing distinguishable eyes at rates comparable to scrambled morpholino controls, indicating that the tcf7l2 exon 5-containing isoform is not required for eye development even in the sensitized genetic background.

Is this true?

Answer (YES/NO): NO